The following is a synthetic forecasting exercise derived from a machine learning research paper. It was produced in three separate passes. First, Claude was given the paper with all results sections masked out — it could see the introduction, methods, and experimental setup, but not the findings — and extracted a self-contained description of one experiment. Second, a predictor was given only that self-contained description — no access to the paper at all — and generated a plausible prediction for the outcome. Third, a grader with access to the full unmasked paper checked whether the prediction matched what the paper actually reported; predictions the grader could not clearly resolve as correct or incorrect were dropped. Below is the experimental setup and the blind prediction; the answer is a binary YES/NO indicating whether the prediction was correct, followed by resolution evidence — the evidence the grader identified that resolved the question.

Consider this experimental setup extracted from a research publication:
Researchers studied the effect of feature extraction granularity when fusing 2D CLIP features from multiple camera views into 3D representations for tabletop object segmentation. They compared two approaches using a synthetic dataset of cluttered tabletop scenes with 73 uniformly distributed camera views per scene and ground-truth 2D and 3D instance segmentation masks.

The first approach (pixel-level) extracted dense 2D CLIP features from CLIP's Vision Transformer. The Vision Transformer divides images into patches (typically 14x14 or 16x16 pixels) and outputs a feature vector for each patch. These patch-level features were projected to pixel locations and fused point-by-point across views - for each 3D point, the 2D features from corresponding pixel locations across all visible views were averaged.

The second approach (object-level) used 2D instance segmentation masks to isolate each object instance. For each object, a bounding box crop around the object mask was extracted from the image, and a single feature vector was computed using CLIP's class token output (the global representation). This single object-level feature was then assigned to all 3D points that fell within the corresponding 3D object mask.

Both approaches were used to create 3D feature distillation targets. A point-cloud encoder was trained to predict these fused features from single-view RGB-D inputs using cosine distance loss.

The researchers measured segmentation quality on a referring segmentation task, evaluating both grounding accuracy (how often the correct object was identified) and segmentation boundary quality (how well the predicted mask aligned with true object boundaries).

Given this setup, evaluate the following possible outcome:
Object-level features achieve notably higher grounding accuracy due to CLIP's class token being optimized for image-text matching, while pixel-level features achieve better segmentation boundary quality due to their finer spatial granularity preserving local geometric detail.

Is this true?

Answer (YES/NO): NO